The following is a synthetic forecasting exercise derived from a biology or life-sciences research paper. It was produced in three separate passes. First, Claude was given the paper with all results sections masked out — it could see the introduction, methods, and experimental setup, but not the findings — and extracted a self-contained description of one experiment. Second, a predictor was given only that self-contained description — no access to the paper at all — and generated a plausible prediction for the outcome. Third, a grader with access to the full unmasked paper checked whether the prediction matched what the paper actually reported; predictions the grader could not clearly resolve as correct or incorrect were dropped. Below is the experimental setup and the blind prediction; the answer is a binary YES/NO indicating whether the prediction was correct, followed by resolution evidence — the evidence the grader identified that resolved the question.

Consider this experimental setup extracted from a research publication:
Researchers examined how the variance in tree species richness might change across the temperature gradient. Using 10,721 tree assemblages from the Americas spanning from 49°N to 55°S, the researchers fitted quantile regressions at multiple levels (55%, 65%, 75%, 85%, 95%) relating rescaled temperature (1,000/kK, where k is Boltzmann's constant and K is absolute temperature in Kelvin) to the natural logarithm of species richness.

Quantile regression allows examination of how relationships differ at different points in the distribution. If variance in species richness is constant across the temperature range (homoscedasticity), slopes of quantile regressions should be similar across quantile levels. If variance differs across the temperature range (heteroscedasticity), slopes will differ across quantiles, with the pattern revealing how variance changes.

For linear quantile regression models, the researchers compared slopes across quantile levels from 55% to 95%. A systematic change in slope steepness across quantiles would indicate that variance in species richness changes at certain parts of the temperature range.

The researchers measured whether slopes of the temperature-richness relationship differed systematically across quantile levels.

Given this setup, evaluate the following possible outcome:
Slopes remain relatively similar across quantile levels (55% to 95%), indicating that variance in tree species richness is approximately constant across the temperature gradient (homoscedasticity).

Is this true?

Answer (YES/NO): NO